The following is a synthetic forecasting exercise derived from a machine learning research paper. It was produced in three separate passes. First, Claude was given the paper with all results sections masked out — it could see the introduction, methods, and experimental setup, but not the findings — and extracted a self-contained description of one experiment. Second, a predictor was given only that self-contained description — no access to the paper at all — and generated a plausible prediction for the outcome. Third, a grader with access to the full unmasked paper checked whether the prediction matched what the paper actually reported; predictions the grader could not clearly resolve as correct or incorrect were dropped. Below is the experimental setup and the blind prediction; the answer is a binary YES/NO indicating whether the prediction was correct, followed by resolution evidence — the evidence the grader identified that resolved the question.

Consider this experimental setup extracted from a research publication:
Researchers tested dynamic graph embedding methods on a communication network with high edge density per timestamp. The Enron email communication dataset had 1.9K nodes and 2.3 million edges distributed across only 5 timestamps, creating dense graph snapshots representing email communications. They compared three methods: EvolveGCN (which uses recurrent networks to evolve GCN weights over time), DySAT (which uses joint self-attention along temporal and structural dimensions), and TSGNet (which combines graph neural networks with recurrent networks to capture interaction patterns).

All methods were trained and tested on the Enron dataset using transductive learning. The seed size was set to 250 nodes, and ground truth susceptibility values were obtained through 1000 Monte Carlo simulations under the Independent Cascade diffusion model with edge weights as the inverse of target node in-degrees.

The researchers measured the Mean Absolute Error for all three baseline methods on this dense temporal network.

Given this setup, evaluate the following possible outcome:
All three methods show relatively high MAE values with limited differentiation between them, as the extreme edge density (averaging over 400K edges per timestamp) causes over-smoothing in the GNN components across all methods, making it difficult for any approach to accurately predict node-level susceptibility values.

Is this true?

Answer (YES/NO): NO